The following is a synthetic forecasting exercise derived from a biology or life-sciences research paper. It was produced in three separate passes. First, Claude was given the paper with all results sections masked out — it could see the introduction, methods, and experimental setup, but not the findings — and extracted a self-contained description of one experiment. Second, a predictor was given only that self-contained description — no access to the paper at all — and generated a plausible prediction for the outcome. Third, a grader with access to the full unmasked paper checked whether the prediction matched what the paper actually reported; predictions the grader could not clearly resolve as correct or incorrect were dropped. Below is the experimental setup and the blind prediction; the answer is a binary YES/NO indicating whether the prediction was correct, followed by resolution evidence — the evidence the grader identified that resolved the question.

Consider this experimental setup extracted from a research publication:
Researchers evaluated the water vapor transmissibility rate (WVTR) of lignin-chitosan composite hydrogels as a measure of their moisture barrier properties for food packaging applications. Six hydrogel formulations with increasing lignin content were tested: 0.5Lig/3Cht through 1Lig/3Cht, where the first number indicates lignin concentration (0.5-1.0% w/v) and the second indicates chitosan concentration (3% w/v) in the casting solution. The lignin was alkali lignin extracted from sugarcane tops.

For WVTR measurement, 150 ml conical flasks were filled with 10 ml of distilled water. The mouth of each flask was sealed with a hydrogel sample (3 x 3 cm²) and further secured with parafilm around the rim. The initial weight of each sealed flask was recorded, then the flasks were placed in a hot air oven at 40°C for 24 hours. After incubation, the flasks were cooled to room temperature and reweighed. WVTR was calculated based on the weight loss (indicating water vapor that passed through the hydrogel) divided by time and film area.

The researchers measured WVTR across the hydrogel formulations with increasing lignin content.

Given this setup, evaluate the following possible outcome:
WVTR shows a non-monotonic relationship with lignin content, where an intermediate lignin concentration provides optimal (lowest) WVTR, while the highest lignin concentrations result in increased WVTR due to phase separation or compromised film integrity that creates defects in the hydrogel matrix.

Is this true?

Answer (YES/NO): YES